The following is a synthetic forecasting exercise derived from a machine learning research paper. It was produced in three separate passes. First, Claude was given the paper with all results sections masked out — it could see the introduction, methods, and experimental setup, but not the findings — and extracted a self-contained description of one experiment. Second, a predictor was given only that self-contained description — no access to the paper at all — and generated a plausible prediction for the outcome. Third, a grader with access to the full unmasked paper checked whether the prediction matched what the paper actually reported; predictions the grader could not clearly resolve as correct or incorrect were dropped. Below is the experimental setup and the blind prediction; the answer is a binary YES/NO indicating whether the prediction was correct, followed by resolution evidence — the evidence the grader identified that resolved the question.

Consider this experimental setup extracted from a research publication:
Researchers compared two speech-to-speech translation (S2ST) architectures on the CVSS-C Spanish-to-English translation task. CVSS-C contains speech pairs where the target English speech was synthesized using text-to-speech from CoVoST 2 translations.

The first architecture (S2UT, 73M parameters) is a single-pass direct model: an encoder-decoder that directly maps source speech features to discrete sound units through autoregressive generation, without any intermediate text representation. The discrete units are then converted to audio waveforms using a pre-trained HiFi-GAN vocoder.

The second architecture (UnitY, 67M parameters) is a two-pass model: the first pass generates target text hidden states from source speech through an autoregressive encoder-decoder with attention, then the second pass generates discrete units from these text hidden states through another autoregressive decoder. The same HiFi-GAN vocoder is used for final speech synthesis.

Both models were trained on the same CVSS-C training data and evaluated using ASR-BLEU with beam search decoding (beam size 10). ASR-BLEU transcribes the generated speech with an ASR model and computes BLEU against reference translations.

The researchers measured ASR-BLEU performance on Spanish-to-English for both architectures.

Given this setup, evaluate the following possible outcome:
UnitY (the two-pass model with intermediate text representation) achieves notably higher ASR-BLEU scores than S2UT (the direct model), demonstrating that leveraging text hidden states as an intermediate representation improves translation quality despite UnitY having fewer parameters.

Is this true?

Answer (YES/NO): YES